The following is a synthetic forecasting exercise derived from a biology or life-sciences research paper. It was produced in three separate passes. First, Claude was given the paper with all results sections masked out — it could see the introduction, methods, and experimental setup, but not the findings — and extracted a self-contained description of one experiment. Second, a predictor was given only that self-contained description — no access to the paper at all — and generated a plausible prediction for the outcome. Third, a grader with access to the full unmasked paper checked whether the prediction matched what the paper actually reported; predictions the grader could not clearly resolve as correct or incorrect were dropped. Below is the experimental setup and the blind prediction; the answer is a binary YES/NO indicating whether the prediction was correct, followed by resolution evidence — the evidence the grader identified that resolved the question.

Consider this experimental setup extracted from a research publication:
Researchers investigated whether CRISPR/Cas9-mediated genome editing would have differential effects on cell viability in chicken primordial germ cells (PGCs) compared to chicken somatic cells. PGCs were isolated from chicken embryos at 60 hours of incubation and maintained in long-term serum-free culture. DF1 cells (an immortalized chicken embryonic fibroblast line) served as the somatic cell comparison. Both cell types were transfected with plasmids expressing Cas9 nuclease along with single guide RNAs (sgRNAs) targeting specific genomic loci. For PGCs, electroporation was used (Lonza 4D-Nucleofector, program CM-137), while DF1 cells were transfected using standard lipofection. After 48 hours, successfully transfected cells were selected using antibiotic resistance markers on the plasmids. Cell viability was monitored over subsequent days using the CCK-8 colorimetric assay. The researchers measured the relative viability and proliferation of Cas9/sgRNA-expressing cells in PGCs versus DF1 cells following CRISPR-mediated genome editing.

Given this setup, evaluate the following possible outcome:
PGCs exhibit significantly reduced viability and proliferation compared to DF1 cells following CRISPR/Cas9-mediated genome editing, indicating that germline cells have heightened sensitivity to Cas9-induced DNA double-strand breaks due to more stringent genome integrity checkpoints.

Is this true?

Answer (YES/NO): YES